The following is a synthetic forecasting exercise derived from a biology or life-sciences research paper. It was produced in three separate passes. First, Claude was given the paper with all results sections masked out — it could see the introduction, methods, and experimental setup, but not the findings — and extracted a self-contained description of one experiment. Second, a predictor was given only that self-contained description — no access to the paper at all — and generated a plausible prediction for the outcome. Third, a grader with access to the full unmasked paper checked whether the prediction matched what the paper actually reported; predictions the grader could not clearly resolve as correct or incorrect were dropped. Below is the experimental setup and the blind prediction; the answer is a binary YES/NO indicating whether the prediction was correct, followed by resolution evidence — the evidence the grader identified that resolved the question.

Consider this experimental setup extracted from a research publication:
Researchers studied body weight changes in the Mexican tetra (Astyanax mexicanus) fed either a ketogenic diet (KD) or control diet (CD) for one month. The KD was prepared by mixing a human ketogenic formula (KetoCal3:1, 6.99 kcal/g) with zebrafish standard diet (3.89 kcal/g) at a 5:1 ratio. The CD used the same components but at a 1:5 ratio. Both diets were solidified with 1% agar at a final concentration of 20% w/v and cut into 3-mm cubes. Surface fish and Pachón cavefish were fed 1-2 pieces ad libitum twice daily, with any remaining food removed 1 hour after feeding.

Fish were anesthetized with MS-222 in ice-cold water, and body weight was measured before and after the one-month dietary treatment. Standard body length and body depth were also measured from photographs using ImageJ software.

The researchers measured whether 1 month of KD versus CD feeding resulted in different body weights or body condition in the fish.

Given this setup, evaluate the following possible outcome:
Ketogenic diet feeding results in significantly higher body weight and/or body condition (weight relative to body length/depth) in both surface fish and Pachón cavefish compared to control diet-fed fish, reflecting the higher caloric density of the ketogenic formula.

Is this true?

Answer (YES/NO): NO